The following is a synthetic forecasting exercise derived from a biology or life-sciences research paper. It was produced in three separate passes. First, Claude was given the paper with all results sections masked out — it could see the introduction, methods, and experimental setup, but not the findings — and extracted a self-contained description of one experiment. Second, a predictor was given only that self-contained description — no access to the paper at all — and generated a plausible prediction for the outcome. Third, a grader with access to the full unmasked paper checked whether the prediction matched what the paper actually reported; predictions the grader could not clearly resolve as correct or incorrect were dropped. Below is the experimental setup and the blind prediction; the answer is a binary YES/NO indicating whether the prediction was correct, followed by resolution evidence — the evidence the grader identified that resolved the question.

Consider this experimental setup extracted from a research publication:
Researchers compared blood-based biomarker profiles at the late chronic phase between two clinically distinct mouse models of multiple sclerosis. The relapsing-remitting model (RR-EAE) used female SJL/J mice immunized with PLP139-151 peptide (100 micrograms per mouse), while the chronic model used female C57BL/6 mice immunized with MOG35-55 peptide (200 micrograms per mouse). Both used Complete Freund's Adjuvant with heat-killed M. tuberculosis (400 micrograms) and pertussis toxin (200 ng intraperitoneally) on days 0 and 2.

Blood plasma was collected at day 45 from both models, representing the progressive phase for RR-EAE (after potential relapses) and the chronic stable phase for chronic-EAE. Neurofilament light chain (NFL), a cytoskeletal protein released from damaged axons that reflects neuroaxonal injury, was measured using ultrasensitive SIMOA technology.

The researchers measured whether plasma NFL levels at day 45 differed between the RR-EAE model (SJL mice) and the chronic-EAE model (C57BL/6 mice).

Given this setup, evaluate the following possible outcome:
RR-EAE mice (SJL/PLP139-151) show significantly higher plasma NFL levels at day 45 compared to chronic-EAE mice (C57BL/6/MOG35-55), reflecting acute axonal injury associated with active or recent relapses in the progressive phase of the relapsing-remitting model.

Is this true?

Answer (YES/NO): NO